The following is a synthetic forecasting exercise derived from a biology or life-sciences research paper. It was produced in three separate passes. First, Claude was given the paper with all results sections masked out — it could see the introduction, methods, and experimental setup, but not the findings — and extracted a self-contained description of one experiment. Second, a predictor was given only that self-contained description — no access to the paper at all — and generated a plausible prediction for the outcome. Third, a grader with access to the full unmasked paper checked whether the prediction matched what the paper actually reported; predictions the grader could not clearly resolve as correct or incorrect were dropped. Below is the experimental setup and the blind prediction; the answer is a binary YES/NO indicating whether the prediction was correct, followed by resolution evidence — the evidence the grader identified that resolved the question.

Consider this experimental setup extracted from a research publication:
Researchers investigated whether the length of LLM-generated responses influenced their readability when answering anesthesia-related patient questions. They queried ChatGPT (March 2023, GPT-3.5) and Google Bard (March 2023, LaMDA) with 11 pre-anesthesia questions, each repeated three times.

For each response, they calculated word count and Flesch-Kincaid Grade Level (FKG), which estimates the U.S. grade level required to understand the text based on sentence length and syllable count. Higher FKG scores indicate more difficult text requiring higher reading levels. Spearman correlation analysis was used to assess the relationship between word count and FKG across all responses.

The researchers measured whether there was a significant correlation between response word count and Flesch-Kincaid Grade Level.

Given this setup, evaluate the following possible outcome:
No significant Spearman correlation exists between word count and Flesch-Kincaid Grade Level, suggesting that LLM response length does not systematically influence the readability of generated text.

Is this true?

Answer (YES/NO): YES